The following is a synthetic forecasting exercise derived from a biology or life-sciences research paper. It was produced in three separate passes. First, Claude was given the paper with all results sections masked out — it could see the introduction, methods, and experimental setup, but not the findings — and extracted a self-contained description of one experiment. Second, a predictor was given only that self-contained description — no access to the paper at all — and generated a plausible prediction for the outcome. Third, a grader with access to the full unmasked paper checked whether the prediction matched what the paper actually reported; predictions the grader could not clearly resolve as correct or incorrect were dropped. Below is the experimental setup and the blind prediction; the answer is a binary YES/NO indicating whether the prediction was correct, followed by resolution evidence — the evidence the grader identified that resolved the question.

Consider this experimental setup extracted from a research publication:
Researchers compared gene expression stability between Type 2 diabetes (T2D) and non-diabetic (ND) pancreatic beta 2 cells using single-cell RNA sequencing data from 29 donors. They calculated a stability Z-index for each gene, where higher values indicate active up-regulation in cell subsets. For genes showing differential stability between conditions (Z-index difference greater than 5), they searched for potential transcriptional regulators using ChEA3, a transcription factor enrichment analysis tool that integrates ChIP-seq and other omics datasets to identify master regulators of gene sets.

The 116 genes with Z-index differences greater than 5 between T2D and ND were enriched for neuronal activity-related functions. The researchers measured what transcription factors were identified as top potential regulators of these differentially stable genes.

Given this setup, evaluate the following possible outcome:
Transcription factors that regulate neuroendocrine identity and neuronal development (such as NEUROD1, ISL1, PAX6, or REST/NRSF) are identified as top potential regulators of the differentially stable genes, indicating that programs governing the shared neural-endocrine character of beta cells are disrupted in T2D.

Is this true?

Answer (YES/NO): NO